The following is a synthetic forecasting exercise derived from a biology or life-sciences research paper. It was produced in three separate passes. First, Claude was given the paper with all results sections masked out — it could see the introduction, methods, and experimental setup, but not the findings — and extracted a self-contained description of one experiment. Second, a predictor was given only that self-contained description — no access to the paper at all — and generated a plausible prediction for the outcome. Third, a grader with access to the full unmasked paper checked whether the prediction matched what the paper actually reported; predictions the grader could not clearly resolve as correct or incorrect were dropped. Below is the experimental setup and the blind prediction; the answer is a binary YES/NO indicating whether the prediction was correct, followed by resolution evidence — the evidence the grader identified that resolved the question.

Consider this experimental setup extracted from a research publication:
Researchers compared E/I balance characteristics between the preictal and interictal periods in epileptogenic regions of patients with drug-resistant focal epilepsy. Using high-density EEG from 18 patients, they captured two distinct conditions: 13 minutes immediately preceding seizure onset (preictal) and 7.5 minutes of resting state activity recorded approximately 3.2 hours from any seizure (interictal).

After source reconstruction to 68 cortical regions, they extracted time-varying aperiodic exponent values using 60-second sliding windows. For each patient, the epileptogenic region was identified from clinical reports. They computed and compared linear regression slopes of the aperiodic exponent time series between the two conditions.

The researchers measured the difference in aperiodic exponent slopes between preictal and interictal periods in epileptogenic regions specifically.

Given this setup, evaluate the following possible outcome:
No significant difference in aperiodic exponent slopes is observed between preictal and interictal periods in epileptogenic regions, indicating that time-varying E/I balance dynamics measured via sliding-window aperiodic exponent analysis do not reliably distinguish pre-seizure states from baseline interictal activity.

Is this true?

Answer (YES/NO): NO